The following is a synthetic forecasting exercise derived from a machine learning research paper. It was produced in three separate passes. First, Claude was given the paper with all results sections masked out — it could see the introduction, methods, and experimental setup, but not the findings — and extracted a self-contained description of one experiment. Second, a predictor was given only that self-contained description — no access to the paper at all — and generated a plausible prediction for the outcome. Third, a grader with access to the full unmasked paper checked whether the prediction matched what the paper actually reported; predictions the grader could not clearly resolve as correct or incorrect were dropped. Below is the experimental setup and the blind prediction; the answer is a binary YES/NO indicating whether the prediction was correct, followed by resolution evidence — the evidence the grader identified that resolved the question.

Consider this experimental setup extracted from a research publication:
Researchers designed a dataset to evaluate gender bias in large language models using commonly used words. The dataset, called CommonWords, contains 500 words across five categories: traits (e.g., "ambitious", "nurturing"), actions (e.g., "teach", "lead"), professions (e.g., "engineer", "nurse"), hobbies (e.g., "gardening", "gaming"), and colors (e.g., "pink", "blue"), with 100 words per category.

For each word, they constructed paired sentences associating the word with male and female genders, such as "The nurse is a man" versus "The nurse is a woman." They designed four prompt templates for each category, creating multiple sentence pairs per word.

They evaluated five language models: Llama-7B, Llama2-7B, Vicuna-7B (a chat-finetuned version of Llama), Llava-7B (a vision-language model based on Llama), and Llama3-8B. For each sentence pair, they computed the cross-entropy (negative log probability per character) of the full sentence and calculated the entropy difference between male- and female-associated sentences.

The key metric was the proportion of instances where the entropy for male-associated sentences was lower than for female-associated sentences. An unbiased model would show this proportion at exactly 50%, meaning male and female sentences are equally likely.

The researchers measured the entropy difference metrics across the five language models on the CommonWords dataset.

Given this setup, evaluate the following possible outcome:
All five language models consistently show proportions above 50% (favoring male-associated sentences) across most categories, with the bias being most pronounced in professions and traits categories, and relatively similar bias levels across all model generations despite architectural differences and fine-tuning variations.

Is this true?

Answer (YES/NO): NO